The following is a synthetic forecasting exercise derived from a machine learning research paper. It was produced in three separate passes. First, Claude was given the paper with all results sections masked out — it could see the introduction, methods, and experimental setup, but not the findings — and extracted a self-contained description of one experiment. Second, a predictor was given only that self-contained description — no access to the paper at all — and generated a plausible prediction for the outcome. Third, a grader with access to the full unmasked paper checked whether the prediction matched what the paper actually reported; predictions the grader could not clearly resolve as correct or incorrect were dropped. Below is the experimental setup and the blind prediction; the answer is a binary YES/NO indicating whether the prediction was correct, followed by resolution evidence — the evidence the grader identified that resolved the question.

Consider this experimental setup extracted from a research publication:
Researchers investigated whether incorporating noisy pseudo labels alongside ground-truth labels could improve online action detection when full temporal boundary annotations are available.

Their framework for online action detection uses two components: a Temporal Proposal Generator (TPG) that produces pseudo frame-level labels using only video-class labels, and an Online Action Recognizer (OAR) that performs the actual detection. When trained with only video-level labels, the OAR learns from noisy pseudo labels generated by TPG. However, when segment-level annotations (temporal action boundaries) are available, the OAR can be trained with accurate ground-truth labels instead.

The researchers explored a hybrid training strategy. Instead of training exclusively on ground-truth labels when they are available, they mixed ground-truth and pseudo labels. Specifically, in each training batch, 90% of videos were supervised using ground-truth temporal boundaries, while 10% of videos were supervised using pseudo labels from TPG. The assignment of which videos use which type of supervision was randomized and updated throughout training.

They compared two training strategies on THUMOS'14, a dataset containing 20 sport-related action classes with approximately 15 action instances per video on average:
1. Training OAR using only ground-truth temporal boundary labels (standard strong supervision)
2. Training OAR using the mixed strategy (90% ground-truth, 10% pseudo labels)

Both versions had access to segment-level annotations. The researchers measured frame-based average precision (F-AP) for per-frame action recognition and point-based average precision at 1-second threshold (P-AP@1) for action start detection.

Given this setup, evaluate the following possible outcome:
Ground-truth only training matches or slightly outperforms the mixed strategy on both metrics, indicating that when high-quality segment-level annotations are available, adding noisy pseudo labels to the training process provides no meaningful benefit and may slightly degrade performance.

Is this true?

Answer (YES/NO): NO